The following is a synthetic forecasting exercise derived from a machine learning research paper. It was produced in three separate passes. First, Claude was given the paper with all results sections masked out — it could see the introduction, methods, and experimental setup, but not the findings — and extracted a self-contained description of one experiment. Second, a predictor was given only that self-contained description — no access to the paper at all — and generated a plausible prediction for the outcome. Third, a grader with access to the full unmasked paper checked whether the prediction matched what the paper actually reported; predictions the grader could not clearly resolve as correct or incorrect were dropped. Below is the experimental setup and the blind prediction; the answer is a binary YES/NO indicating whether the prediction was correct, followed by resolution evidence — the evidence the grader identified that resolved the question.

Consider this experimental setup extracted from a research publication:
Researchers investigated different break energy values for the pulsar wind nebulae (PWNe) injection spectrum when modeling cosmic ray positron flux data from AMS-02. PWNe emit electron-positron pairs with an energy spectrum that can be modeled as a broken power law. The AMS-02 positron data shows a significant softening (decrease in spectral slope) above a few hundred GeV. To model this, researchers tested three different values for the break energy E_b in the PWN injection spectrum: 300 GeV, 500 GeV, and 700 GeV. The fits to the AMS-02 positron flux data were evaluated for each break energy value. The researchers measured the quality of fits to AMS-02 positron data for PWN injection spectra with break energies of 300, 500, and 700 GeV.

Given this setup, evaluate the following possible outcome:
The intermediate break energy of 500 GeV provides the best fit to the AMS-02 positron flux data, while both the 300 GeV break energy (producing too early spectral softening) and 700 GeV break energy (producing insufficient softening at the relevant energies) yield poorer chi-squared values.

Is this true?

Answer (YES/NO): NO